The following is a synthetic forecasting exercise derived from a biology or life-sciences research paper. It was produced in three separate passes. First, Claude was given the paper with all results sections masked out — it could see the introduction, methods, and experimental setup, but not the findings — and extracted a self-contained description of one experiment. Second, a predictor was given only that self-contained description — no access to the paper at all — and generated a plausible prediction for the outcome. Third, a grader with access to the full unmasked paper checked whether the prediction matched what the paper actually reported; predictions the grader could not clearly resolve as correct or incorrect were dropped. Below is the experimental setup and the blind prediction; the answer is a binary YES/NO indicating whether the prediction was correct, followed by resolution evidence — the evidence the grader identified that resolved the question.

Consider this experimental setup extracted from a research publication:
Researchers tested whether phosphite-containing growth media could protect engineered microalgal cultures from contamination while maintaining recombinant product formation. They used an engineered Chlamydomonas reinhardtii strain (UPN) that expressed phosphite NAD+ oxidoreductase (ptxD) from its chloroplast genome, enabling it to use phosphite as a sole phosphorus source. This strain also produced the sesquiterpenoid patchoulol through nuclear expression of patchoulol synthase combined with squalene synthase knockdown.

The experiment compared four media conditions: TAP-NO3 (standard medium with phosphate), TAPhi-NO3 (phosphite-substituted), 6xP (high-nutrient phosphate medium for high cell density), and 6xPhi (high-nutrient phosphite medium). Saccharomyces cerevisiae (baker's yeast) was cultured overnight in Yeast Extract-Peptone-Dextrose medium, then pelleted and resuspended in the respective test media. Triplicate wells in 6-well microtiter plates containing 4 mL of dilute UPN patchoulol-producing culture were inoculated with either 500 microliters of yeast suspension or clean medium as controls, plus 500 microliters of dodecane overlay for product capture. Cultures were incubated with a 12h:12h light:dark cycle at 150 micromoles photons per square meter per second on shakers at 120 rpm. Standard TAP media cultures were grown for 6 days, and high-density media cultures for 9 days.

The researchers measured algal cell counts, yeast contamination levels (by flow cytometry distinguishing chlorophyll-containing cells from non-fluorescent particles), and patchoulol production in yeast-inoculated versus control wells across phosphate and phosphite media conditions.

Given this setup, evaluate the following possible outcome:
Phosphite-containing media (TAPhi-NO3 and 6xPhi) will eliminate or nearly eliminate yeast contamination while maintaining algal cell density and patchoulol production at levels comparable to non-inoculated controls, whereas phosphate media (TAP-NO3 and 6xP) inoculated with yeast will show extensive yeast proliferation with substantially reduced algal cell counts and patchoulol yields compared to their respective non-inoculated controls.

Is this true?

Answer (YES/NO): NO